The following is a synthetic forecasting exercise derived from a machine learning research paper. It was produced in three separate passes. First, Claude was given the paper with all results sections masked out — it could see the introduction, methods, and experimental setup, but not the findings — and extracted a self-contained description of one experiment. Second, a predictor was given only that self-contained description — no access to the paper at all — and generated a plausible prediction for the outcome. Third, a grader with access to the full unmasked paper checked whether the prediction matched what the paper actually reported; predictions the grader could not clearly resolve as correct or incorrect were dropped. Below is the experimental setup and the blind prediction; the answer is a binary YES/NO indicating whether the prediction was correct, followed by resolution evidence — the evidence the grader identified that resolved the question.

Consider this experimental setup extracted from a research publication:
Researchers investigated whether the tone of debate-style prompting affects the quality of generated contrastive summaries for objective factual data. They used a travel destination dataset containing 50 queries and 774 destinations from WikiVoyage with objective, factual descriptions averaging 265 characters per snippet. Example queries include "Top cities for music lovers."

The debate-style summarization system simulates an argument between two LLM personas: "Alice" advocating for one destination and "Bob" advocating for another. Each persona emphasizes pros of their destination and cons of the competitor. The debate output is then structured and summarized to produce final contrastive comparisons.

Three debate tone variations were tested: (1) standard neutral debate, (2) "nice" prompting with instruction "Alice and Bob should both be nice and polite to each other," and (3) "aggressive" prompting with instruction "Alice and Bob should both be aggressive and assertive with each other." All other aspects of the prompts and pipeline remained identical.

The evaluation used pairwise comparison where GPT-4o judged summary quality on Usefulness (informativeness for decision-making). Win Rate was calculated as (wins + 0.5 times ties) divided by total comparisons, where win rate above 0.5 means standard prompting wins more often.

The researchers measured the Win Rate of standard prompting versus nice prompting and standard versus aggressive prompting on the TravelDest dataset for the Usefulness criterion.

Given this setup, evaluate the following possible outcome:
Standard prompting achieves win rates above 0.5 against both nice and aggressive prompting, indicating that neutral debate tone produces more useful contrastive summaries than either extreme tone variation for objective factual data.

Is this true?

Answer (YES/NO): NO